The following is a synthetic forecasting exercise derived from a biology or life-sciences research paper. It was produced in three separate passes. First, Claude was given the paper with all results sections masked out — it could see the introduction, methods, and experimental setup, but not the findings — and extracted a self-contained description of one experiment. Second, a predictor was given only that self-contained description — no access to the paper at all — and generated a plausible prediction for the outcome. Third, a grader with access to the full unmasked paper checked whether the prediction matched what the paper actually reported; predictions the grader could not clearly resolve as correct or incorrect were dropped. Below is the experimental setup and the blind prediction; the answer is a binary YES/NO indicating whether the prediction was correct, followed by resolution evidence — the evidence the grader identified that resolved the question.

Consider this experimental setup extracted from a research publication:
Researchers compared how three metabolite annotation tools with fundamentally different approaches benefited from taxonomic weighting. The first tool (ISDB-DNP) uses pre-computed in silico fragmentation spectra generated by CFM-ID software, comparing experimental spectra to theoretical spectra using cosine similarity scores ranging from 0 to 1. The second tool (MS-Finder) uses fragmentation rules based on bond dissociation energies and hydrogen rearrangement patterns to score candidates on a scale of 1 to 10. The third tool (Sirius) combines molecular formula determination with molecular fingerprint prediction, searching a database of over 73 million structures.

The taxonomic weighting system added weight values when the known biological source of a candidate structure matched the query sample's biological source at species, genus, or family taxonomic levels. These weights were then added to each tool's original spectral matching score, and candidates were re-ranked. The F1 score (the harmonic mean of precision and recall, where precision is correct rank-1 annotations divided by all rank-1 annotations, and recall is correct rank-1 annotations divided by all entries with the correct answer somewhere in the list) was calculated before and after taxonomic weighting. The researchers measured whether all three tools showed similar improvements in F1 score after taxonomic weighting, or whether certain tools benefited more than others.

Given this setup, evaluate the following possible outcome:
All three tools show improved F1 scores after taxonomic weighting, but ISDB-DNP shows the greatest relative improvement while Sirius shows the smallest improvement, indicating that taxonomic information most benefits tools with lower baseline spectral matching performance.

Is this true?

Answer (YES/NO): YES